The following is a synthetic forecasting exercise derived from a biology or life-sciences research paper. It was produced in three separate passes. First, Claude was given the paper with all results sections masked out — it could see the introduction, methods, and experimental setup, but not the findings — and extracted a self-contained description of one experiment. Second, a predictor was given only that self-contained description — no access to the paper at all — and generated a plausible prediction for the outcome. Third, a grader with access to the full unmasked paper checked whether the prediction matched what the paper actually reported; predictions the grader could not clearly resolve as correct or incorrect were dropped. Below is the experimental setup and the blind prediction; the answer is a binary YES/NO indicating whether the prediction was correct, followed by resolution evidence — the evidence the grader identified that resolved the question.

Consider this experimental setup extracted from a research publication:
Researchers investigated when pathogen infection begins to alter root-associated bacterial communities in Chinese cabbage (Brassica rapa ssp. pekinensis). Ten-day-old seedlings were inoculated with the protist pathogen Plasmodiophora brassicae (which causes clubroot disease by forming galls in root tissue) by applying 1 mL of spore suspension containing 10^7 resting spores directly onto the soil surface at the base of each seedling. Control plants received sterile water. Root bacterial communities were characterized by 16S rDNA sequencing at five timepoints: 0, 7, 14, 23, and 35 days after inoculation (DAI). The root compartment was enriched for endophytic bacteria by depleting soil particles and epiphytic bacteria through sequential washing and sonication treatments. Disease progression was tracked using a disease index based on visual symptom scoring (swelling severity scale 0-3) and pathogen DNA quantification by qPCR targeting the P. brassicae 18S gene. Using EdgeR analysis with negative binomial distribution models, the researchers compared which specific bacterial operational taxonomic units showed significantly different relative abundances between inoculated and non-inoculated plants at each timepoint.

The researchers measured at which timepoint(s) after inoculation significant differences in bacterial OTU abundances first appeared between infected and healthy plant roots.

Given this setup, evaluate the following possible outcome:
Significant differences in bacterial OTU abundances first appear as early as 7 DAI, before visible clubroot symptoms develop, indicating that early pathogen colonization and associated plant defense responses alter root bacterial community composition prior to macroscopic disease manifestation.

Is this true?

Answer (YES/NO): NO